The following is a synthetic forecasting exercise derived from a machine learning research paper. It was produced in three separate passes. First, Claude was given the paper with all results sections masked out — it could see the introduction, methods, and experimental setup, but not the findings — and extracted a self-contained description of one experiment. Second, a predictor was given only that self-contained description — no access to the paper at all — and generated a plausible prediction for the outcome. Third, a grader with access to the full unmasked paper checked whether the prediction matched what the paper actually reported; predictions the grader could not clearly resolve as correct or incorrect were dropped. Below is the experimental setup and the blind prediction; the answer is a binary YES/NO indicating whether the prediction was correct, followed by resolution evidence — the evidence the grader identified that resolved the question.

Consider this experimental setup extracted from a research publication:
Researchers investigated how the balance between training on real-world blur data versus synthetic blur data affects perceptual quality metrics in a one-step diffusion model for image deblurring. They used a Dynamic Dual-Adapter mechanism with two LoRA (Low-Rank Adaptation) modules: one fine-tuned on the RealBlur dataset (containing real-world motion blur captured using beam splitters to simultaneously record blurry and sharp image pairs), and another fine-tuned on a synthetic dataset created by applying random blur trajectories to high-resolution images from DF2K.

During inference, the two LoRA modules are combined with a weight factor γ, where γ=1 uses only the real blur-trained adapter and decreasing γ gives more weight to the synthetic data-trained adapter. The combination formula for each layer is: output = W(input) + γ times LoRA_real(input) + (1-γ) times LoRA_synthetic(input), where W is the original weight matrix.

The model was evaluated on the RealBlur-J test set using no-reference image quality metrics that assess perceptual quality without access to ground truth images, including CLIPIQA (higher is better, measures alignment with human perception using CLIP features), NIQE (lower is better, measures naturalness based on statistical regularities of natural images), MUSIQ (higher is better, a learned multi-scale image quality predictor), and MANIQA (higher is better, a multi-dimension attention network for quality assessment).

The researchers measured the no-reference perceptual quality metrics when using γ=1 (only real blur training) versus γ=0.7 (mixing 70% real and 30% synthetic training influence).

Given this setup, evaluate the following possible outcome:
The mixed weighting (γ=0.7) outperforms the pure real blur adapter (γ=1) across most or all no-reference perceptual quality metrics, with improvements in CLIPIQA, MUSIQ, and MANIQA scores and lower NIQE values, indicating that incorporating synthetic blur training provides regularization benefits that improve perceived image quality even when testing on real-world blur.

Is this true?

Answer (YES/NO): YES